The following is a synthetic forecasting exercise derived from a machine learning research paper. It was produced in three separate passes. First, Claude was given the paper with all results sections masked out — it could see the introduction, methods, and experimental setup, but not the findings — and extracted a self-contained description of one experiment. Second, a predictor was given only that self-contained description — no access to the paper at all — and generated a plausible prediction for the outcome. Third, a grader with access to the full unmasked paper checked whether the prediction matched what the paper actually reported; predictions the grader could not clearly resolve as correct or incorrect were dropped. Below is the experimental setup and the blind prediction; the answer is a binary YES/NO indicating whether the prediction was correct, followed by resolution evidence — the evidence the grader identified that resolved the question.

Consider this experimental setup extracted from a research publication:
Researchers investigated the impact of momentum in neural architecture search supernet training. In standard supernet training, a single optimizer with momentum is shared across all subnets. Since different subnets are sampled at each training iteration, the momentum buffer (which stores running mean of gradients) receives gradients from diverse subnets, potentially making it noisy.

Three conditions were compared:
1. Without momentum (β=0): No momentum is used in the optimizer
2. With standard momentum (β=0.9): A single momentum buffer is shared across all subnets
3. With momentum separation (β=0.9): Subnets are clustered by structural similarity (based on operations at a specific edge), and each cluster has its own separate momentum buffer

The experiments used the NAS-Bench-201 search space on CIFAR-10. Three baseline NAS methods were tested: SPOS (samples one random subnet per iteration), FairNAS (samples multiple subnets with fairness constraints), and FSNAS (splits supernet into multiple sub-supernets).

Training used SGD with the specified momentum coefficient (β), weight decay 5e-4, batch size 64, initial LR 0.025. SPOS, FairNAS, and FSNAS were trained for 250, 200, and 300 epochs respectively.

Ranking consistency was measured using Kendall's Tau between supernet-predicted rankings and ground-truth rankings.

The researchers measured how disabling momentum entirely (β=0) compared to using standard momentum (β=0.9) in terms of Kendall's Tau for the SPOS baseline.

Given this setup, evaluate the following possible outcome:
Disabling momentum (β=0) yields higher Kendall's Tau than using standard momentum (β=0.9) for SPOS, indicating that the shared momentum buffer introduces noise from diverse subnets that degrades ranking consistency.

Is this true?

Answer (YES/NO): NO